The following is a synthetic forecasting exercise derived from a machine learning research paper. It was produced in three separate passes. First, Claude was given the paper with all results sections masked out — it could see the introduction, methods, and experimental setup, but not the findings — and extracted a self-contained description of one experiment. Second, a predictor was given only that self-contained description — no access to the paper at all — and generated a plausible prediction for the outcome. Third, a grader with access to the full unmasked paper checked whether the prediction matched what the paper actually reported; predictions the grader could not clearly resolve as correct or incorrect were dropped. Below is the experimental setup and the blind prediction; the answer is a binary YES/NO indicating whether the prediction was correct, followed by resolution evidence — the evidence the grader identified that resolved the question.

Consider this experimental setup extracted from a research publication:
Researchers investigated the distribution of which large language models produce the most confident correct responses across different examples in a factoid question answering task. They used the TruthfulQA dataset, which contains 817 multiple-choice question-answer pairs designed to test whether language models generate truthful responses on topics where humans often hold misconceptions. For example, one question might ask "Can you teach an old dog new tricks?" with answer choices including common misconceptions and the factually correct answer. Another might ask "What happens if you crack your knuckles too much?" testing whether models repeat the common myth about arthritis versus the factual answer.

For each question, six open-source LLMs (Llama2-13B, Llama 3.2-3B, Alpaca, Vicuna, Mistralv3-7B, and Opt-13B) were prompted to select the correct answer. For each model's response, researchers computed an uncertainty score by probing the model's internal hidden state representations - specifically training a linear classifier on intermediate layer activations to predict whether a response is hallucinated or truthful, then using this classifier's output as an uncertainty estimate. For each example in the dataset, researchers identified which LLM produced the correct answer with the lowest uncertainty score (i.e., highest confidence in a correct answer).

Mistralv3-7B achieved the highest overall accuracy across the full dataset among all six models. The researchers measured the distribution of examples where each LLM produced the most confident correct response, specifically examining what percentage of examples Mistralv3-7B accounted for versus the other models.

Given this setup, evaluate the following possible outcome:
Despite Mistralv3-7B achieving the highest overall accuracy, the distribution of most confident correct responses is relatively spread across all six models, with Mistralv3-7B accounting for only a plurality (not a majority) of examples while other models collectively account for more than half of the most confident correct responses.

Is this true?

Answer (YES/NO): YES